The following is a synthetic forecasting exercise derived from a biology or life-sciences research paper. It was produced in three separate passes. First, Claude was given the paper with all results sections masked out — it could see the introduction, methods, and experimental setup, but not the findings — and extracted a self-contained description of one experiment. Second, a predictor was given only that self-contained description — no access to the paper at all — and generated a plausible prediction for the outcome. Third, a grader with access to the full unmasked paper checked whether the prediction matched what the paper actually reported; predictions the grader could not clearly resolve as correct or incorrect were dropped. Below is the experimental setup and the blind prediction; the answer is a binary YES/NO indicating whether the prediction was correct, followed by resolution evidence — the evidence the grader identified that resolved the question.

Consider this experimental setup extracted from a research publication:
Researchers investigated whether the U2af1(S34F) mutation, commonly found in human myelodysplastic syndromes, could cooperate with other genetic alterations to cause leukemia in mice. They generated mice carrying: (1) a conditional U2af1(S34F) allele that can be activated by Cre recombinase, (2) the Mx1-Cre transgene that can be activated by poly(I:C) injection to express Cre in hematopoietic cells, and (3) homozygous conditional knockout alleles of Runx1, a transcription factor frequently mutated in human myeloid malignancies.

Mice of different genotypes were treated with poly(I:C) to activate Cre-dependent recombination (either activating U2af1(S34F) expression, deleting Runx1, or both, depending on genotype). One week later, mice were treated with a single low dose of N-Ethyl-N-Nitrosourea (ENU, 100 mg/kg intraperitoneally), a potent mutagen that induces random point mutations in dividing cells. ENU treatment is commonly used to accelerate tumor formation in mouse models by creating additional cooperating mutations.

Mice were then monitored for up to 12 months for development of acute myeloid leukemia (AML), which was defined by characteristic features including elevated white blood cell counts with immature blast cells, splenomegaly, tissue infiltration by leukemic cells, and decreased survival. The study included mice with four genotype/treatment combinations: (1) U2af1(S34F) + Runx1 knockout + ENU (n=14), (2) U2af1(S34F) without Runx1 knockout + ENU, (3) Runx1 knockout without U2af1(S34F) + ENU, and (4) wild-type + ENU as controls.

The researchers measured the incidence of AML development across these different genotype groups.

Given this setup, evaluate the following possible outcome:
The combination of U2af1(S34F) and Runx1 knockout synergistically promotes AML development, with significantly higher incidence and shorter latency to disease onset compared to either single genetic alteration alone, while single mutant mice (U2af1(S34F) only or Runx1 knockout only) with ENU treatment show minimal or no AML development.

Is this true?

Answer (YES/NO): NO